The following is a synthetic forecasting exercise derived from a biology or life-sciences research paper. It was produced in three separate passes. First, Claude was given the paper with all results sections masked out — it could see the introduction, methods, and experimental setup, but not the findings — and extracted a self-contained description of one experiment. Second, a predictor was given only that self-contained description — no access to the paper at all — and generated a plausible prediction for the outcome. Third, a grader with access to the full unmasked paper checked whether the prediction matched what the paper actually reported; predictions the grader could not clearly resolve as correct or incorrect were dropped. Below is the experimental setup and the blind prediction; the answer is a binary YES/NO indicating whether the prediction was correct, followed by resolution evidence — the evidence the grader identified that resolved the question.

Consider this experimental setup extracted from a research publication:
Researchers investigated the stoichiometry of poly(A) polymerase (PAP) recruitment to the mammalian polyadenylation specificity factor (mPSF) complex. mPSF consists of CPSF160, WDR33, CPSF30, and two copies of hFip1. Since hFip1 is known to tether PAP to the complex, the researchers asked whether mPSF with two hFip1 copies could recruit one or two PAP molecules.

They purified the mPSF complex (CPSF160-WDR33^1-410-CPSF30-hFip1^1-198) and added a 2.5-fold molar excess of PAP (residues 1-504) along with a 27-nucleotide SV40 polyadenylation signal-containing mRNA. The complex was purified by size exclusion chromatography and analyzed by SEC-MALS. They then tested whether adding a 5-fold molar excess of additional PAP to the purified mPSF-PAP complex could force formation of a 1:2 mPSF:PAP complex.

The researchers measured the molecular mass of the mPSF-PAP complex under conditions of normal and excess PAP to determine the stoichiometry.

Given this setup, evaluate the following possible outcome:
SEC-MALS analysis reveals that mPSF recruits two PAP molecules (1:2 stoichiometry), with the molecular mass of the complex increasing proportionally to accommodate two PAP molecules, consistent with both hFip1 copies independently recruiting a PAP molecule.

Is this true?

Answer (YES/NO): NO